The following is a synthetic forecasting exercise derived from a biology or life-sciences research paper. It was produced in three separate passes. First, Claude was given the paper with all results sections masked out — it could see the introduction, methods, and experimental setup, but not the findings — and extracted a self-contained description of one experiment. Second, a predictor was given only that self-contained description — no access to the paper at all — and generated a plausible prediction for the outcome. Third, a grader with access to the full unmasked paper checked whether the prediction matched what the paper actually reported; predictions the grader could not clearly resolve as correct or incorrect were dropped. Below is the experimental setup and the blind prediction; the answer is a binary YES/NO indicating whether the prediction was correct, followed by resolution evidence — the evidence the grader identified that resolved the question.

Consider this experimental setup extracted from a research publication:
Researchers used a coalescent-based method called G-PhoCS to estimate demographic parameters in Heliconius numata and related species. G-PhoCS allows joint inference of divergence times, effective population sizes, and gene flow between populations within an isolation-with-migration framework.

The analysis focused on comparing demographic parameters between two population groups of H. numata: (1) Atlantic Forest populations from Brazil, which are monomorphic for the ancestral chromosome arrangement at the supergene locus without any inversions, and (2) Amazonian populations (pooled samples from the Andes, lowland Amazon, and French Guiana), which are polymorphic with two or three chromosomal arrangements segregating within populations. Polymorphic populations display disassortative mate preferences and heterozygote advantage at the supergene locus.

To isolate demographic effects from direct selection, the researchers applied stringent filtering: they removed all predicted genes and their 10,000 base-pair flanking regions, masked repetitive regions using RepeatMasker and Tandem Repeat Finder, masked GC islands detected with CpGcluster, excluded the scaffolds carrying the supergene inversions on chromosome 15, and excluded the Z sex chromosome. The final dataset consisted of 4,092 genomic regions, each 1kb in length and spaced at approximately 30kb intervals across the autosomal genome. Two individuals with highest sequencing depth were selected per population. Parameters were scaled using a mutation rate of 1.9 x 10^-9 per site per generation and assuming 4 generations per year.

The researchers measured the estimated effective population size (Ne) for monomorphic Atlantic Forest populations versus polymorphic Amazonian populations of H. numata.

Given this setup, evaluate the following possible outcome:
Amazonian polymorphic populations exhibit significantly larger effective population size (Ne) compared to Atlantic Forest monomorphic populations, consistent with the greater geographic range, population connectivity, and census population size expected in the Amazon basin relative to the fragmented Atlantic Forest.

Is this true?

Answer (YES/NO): YES